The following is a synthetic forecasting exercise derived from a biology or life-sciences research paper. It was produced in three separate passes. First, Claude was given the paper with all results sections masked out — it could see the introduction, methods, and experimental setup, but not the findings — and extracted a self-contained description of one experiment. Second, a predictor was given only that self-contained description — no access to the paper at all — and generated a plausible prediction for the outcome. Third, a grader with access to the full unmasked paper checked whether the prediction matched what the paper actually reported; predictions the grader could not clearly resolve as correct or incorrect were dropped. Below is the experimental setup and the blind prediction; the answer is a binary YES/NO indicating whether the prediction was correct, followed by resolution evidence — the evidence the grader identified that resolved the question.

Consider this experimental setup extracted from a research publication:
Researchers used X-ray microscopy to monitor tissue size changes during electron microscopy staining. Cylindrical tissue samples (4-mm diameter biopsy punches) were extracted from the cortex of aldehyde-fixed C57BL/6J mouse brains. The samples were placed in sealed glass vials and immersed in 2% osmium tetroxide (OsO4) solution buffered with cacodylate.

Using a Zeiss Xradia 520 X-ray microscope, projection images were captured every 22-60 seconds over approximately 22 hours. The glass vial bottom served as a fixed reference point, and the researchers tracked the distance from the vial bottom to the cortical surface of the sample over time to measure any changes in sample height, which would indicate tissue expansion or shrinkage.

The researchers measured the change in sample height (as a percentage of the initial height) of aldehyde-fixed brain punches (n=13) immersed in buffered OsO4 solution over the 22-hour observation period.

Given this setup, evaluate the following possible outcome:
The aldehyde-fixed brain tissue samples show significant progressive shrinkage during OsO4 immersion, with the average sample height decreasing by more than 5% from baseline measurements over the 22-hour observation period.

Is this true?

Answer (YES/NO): NO